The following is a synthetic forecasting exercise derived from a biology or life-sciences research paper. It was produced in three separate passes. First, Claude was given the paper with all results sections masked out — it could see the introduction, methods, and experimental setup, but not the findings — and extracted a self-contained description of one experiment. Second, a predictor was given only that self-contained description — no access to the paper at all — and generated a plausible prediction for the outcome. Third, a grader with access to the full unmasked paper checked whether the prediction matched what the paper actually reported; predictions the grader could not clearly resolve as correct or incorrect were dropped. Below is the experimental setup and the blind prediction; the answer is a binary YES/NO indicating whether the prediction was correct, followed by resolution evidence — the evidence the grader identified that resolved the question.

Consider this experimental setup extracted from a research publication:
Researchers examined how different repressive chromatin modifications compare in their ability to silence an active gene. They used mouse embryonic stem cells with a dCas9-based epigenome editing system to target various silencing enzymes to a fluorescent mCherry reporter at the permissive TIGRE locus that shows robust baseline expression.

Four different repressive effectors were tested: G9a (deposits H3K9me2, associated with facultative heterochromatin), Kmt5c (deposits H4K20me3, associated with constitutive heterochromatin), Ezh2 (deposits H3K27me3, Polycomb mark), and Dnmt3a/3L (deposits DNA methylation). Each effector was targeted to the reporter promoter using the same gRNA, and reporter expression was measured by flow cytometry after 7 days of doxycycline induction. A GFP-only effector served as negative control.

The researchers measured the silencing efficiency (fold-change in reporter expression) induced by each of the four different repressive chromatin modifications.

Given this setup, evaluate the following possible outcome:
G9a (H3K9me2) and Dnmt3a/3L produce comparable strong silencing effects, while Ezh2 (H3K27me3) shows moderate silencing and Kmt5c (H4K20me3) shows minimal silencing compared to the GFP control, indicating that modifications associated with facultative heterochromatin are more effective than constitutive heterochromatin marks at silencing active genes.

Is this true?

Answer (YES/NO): NO